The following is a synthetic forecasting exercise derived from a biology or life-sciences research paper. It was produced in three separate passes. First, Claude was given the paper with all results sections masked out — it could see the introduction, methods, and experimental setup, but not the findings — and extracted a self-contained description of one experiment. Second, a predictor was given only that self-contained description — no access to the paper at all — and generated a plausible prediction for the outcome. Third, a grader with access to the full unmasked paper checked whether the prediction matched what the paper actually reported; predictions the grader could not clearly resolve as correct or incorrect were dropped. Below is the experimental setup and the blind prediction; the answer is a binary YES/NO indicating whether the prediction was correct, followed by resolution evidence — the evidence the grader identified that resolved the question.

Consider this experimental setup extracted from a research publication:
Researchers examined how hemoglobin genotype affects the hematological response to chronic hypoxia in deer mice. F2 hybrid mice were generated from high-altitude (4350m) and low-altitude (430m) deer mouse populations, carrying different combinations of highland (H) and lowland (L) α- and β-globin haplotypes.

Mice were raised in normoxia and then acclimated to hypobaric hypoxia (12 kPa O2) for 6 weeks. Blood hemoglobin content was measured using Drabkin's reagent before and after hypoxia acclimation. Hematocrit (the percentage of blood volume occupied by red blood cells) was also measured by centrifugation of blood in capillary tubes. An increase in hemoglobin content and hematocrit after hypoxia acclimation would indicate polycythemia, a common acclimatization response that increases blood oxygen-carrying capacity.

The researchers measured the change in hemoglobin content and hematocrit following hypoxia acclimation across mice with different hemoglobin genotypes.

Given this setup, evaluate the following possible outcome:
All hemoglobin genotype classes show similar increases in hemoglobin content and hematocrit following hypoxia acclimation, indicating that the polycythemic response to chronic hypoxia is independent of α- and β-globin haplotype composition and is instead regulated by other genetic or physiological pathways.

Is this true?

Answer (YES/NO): YES